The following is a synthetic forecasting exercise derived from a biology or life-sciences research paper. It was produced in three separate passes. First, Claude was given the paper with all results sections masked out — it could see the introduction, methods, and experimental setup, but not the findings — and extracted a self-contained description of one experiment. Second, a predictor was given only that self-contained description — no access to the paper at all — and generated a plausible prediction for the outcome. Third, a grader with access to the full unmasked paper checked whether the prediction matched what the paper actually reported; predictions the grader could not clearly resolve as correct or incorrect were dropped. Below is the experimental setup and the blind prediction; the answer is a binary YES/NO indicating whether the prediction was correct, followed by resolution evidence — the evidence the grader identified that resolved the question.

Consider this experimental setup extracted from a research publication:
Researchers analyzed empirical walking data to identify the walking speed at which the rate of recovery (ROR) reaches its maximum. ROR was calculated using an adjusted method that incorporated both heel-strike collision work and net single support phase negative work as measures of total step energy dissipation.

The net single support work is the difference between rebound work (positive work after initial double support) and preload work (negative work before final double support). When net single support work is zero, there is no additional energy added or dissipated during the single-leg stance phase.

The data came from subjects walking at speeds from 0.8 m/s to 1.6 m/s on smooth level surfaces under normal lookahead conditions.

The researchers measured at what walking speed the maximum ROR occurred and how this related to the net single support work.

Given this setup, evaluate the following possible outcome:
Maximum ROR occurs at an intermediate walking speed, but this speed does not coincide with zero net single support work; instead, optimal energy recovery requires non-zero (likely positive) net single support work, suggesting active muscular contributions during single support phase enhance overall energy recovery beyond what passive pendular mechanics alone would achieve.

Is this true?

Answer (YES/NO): NO